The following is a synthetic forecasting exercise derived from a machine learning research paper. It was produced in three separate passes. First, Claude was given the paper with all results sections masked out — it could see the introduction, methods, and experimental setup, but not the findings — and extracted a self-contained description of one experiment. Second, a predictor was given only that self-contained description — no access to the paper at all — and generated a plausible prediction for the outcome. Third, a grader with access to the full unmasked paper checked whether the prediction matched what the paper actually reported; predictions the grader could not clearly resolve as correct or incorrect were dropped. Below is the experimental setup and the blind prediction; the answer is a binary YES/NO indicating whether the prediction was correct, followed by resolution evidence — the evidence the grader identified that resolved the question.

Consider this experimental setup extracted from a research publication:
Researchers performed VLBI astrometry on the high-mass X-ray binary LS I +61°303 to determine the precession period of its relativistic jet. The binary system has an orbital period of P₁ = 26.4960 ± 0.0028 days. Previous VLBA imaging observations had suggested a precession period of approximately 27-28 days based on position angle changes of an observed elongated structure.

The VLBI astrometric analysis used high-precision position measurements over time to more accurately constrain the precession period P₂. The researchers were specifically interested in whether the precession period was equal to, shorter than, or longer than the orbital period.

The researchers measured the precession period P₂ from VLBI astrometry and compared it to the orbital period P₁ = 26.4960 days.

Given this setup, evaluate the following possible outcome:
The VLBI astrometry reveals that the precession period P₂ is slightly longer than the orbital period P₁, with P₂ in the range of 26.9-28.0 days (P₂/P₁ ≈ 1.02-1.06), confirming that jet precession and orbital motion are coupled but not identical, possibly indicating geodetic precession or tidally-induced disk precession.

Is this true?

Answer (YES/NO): YES